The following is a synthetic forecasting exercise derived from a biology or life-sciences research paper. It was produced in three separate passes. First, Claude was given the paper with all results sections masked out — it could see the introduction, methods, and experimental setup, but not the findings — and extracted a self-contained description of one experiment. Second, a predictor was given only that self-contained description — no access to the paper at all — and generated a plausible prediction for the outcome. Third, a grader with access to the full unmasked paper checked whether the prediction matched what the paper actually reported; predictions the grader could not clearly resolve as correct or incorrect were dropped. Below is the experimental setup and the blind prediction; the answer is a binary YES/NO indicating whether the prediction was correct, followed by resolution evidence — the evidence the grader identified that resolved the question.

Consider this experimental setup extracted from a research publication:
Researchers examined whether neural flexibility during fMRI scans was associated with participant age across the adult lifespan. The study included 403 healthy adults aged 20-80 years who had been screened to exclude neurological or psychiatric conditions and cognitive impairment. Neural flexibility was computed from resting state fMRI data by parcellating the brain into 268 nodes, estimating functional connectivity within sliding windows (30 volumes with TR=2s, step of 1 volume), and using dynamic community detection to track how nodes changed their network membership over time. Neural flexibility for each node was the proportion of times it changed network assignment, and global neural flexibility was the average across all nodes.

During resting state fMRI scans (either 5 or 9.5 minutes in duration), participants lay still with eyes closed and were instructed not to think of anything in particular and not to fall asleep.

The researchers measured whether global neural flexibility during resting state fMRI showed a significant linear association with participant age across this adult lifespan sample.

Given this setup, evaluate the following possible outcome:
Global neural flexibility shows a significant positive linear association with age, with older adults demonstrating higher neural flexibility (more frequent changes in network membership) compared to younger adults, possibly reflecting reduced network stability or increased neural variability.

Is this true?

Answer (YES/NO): NO